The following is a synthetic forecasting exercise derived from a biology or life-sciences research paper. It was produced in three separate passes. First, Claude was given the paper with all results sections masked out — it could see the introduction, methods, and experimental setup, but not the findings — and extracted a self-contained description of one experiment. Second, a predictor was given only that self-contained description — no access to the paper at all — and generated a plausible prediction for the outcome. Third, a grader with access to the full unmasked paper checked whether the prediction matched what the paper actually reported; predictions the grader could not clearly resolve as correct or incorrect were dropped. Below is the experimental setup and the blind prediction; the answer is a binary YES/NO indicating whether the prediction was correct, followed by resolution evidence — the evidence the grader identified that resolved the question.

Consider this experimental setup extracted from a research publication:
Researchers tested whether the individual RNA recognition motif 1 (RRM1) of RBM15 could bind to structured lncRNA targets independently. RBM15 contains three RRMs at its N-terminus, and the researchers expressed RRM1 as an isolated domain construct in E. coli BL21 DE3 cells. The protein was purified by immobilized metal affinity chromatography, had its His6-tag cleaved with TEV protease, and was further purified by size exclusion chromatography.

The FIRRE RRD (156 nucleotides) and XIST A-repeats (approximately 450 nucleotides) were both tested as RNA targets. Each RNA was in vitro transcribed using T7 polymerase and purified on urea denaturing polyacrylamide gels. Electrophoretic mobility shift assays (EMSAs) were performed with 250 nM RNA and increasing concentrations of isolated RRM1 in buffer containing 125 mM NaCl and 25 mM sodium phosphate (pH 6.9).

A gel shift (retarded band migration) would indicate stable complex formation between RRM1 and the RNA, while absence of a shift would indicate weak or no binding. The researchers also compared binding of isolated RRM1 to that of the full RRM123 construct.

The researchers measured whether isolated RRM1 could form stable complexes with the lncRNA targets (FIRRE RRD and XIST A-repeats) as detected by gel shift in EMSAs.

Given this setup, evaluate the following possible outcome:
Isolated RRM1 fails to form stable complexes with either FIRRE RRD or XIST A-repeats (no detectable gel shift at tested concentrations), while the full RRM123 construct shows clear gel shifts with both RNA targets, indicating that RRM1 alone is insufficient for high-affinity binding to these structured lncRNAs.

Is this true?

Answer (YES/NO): NO